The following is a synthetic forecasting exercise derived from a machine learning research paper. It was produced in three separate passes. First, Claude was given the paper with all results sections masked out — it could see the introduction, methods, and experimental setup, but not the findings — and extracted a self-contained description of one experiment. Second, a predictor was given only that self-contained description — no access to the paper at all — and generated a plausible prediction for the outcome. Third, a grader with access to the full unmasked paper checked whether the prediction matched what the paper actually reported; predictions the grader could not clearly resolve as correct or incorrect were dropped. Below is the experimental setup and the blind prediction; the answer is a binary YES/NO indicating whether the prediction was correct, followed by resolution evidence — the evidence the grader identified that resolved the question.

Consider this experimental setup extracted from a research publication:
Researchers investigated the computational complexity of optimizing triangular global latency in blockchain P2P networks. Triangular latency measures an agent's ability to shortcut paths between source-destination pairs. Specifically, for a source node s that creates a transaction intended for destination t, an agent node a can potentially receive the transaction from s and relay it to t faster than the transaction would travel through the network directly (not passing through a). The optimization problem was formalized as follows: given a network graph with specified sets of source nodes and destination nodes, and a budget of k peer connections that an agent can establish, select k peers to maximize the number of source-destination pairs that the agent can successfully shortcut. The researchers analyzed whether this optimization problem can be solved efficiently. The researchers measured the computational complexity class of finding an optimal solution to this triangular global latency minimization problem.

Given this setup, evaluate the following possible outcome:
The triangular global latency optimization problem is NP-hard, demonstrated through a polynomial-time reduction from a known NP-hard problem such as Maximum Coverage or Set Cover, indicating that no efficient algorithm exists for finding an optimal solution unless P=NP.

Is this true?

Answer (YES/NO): YES